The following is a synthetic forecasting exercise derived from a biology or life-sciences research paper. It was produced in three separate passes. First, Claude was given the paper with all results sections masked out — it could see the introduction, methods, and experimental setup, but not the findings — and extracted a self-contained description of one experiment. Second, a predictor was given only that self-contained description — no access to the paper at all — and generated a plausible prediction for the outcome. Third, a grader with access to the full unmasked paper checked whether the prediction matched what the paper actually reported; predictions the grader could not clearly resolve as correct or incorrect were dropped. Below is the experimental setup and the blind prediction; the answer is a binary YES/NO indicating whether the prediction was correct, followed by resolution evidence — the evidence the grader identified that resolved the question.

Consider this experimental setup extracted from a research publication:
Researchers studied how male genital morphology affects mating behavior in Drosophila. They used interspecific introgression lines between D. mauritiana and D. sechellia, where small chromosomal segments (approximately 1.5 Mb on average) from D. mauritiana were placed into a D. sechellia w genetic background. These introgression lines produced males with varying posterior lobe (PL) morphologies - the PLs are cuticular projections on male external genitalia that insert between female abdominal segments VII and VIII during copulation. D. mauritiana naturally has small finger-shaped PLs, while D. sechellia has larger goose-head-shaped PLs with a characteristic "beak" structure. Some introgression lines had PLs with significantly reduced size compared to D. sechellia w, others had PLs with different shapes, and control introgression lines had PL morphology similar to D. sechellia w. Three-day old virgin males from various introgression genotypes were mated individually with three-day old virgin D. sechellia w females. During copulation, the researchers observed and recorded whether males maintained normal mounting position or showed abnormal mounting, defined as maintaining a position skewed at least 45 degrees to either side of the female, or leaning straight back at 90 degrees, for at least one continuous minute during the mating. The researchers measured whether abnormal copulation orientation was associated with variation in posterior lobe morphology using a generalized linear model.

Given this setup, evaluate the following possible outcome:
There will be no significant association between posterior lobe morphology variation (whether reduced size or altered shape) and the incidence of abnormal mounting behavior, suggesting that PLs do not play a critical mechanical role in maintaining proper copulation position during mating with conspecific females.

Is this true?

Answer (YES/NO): NO